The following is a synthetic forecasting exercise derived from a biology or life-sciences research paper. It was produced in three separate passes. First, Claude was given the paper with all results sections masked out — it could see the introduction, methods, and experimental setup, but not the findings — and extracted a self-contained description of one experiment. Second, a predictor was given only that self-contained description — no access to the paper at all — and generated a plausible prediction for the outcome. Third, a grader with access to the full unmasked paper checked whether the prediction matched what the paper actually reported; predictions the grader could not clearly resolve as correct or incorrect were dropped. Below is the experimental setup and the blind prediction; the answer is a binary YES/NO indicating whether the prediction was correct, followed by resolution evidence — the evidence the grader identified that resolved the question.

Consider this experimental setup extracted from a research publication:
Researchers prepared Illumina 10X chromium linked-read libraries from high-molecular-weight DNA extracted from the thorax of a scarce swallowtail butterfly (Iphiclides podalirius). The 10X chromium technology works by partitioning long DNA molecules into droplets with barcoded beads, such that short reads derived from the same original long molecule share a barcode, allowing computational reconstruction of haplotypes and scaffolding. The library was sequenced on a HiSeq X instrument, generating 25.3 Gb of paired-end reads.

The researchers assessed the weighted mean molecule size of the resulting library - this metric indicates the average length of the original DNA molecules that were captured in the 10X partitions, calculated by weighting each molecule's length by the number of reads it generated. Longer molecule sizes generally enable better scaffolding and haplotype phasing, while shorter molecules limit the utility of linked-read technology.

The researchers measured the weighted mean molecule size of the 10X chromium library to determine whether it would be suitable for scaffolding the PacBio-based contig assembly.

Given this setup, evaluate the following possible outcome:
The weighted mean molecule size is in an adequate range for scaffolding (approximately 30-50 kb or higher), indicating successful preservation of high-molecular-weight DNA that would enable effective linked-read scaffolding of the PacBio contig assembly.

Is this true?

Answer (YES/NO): NO